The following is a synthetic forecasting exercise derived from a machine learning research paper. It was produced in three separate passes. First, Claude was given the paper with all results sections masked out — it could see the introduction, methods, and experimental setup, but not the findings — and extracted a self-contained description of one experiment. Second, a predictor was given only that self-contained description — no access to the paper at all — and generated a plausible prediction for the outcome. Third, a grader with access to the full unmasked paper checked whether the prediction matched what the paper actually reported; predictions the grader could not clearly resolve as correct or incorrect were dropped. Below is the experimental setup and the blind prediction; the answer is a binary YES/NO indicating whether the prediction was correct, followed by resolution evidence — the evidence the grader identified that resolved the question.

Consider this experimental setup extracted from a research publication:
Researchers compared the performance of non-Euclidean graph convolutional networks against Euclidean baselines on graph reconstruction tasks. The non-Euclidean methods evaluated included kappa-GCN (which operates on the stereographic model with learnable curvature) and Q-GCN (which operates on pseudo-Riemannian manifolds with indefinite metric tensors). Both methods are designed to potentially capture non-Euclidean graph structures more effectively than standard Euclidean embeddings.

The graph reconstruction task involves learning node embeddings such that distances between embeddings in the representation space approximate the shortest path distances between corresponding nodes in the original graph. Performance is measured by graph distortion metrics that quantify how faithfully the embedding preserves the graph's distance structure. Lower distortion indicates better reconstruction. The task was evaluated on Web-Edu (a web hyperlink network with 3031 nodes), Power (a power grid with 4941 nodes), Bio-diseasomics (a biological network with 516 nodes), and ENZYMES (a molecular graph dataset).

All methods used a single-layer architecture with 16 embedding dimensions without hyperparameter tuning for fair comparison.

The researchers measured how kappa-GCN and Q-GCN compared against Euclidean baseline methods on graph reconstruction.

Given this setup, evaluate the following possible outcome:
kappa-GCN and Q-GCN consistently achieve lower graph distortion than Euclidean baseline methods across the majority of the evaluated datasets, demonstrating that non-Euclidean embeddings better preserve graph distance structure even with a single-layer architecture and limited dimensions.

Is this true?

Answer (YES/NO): NO